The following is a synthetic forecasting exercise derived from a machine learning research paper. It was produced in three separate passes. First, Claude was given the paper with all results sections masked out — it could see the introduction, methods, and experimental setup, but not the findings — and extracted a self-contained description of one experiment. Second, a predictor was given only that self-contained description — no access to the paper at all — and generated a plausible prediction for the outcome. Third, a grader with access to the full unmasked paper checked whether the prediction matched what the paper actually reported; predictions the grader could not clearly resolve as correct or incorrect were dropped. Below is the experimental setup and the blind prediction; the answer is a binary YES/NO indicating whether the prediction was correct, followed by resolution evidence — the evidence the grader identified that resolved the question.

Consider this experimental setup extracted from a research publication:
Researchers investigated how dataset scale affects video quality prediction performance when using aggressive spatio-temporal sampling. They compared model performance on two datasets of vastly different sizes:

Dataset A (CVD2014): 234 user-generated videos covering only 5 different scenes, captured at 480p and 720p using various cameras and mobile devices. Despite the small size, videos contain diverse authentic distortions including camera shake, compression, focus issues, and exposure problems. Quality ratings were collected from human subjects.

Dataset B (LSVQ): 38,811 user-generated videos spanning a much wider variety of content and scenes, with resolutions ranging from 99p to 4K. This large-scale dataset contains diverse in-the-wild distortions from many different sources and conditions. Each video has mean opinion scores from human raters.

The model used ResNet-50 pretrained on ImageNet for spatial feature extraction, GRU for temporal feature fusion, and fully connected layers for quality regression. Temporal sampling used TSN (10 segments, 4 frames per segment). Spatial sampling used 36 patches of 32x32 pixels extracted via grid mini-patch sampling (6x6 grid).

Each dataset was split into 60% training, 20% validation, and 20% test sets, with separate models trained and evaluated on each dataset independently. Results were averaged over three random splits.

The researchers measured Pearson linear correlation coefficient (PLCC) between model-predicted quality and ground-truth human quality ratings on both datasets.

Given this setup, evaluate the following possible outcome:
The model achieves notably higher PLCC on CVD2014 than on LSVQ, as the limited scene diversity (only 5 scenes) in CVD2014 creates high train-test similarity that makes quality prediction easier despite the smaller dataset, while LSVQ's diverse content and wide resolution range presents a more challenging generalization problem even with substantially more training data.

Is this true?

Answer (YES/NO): YES